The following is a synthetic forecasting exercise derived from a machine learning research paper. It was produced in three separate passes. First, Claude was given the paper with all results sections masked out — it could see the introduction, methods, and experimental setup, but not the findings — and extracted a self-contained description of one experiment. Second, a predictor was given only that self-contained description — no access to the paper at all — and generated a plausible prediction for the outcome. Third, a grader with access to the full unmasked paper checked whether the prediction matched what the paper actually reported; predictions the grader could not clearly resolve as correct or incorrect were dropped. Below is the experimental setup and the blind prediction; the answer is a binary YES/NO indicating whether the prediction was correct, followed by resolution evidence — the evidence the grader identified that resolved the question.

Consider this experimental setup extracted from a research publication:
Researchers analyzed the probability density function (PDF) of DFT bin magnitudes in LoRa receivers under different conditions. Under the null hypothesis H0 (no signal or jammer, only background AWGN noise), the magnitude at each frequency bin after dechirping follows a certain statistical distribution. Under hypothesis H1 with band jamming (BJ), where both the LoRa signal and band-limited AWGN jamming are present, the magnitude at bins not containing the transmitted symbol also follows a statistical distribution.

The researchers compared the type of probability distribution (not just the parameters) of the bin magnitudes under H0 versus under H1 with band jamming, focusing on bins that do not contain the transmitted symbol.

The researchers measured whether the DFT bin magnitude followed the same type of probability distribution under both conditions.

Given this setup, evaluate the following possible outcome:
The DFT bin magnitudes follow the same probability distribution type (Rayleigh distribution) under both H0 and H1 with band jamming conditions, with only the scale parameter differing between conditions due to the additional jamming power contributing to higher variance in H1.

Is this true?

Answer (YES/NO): YES